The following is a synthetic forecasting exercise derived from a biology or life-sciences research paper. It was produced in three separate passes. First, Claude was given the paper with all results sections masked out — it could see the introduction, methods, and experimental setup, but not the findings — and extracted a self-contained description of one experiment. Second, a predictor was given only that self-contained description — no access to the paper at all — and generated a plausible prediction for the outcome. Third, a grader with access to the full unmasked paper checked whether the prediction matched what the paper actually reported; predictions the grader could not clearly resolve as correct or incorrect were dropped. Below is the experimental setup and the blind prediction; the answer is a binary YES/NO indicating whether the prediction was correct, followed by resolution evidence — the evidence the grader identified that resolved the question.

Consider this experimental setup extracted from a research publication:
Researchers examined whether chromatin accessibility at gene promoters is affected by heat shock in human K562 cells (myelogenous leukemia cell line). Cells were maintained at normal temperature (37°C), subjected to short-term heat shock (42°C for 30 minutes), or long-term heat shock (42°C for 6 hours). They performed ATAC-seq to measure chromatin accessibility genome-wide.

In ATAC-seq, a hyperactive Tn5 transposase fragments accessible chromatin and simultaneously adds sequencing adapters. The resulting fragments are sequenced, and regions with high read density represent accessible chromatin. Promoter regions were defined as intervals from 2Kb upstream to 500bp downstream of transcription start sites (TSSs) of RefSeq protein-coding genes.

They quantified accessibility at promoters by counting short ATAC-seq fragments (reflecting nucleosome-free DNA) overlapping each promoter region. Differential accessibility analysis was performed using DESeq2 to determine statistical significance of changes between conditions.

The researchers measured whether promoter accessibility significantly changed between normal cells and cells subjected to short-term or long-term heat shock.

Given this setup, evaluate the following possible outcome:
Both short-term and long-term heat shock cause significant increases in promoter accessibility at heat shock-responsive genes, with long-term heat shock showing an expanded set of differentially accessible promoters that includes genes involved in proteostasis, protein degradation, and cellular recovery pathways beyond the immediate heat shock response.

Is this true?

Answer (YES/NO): NO